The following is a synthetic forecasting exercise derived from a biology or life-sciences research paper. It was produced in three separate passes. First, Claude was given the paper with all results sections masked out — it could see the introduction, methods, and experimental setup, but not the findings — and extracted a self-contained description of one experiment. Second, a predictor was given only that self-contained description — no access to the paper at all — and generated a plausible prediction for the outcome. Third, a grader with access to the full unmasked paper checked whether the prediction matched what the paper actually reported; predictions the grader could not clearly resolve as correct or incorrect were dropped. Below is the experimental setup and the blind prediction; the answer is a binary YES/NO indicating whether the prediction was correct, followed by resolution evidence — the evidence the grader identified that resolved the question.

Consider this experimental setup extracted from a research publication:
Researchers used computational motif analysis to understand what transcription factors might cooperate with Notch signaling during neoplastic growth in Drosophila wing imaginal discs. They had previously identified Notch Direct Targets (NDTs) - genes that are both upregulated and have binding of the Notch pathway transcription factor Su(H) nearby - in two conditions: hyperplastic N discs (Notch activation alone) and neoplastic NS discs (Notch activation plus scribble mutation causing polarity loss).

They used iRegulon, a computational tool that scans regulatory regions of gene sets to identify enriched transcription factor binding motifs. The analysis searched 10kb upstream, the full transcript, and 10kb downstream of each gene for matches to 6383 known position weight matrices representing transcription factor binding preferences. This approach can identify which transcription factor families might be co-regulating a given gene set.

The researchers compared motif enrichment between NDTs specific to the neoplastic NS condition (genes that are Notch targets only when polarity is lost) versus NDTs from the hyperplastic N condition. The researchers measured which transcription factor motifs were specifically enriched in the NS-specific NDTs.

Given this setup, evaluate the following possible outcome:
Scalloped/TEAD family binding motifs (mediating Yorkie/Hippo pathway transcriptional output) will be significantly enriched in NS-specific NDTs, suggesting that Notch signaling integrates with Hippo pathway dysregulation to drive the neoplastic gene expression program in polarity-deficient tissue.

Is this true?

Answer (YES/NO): NO